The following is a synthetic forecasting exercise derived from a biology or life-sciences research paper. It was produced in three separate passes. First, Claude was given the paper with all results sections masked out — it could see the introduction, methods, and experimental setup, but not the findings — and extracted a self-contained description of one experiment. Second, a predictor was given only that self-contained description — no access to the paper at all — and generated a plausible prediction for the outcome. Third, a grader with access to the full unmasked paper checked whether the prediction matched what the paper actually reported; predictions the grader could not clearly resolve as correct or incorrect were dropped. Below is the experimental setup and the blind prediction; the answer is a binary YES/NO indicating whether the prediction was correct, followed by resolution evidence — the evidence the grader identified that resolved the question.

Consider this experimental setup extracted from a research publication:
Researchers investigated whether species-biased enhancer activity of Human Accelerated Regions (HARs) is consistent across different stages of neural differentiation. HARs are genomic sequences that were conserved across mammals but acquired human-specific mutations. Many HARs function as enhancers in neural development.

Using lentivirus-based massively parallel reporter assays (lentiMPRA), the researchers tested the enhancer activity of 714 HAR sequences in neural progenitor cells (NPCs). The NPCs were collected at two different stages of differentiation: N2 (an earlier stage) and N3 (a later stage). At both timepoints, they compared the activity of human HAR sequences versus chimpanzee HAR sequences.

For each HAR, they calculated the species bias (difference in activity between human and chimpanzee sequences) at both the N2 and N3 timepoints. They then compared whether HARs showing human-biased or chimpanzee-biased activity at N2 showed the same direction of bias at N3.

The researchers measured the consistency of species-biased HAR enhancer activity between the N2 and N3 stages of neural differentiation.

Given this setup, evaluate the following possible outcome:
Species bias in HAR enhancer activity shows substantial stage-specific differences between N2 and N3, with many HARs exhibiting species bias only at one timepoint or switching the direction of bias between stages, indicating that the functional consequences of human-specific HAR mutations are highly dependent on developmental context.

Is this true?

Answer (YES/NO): NO